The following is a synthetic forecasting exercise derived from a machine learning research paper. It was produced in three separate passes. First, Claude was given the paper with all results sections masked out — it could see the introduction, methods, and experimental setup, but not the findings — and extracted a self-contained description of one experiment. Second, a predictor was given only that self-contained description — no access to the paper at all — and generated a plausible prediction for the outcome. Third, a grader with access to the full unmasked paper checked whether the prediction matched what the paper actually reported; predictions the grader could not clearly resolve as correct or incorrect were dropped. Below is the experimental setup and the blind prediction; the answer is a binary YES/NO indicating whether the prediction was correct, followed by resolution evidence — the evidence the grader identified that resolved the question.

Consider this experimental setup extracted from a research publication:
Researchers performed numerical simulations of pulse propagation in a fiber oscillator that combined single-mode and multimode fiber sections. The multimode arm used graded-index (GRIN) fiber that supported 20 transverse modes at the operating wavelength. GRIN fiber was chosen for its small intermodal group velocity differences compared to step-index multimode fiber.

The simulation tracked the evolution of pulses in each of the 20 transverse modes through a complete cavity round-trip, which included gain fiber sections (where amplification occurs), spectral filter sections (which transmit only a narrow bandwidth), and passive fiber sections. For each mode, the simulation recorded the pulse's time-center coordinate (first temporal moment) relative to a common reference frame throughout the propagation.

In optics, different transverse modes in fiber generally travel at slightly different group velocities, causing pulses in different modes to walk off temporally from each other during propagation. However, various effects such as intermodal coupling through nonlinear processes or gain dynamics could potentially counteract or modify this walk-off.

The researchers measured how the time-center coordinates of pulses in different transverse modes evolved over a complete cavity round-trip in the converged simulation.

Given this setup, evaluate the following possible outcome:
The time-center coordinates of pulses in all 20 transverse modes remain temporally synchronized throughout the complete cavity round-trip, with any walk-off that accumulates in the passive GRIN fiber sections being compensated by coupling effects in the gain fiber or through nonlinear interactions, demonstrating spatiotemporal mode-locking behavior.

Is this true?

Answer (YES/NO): NO